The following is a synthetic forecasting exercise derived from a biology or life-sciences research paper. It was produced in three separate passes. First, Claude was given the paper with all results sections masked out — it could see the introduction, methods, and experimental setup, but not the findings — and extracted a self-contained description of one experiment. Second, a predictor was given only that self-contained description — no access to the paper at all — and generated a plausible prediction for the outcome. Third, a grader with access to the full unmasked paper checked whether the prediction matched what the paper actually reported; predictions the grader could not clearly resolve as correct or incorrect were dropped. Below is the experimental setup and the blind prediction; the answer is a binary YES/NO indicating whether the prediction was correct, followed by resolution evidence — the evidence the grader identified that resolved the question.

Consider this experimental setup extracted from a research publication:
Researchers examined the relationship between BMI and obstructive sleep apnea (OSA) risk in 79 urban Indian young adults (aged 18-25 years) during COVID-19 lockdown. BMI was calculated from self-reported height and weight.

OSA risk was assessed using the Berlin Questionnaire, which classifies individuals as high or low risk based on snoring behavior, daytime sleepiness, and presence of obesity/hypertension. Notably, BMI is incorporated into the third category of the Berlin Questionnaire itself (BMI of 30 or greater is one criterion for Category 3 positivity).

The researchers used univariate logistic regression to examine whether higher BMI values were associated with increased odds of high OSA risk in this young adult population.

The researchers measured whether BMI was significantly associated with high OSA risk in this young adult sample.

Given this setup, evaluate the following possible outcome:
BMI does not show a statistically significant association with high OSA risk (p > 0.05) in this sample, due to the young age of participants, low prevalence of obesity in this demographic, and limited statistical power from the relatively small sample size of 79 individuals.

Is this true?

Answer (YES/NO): NO